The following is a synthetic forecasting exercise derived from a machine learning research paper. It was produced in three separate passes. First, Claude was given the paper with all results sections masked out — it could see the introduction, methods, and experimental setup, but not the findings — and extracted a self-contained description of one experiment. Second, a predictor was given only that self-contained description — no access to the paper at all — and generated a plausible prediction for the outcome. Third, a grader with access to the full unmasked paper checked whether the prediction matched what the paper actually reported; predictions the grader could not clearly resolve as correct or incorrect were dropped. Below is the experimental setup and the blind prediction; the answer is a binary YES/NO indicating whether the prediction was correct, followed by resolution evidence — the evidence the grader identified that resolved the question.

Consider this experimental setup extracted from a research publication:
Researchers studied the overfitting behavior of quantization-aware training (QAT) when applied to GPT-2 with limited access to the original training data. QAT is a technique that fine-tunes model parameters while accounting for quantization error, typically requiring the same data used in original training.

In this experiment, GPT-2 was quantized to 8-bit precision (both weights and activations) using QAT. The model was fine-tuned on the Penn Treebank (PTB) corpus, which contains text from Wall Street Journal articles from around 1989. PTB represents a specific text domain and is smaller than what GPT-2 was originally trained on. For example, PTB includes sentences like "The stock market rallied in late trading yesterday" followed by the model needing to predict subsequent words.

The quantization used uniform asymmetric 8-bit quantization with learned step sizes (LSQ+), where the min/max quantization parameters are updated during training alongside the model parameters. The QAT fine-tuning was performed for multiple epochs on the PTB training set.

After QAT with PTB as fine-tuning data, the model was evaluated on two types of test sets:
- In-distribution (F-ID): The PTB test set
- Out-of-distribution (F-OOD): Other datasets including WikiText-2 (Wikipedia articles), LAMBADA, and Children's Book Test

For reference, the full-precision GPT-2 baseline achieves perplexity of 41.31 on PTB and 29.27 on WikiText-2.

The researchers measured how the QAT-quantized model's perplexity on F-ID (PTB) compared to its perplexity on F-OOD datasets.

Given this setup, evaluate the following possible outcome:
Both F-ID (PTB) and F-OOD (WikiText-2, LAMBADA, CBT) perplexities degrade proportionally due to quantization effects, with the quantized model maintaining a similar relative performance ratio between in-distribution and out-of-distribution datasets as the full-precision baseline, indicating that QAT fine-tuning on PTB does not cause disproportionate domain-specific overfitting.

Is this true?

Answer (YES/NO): NO